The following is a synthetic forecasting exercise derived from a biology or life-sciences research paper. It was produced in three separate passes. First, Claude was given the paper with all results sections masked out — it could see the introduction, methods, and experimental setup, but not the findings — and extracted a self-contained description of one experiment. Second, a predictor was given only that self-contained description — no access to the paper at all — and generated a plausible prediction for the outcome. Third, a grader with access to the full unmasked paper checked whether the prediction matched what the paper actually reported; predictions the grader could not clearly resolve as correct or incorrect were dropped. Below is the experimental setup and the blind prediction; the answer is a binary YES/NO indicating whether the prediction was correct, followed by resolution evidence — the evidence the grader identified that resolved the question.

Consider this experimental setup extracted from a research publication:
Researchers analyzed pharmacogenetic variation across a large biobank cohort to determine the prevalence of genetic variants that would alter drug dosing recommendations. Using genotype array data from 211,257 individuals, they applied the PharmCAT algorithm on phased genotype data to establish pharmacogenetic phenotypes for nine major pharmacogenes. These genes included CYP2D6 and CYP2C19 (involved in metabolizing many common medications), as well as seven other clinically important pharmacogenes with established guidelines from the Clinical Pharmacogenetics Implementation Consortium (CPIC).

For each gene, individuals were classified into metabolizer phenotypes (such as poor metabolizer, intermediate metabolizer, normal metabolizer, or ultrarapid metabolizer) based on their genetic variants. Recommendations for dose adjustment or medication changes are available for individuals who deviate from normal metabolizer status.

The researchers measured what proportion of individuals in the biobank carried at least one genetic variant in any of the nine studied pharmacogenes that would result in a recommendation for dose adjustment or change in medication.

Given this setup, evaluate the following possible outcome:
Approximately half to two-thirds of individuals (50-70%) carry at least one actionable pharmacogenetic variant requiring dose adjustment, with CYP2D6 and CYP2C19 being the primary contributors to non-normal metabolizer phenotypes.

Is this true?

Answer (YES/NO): NO